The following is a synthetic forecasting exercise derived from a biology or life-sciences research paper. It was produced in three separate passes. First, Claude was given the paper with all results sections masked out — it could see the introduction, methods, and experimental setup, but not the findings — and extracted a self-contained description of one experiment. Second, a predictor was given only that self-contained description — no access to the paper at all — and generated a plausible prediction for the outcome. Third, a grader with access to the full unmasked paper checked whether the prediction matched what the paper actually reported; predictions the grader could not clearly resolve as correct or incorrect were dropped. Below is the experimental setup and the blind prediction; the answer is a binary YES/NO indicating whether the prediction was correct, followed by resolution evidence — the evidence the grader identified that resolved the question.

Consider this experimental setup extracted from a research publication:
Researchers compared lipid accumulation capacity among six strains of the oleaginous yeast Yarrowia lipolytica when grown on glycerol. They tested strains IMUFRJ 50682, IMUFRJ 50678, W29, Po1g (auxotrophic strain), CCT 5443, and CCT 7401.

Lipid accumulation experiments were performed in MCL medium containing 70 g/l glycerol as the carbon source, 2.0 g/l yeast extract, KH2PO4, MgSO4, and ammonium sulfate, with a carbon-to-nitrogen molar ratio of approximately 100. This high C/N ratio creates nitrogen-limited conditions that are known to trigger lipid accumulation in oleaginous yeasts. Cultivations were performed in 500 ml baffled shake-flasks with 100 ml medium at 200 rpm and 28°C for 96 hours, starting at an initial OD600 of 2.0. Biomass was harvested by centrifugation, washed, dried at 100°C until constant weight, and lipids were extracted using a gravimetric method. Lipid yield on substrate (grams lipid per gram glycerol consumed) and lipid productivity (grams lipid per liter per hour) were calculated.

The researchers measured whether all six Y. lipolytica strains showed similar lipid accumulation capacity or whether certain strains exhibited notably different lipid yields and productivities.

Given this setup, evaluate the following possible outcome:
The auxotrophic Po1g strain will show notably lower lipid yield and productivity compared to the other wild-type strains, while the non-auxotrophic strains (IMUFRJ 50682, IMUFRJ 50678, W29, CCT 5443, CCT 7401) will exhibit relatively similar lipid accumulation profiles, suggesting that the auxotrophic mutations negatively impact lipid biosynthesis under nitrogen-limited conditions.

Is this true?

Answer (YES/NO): NO